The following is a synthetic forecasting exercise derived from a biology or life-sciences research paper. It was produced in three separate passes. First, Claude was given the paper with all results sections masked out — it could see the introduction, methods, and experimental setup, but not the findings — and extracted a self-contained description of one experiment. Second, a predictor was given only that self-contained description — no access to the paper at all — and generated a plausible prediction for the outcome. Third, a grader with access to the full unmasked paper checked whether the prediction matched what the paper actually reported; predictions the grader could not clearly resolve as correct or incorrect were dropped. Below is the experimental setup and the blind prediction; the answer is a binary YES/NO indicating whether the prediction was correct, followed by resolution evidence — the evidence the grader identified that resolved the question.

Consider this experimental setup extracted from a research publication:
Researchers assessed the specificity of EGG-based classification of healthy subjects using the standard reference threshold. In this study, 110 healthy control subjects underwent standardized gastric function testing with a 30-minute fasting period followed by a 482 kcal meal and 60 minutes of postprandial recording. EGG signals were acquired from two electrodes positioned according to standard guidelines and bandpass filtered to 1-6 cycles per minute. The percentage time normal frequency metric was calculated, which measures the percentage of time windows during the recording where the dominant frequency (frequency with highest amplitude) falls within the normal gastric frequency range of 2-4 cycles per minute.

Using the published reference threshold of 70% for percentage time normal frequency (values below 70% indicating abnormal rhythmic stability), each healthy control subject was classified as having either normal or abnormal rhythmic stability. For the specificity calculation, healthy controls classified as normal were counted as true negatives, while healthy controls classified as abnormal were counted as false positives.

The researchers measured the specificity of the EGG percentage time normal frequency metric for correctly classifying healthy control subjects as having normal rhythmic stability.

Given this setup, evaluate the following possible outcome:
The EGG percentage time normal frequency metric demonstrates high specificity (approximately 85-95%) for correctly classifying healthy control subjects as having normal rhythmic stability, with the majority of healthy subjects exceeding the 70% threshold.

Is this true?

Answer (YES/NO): NO